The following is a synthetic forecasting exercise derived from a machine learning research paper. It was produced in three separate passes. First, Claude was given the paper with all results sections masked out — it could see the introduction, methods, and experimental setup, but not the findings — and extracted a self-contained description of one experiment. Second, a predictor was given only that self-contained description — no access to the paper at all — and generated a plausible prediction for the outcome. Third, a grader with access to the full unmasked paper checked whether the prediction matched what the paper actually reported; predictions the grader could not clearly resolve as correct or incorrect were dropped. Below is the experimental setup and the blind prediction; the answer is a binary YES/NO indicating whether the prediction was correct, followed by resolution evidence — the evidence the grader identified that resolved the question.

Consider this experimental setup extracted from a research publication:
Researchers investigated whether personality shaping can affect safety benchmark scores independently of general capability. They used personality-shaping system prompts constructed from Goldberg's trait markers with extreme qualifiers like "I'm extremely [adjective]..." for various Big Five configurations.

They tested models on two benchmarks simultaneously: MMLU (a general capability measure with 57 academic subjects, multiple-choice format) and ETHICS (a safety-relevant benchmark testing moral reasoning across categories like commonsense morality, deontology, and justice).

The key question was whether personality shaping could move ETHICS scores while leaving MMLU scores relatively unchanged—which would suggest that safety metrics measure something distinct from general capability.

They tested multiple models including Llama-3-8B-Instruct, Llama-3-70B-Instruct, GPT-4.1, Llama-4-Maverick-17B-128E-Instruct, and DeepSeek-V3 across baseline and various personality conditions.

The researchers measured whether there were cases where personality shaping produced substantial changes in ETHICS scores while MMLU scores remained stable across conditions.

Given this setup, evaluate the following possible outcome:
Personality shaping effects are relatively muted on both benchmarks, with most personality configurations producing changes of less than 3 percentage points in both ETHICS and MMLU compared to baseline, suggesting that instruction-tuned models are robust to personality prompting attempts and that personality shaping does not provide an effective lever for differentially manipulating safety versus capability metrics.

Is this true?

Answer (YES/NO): NO